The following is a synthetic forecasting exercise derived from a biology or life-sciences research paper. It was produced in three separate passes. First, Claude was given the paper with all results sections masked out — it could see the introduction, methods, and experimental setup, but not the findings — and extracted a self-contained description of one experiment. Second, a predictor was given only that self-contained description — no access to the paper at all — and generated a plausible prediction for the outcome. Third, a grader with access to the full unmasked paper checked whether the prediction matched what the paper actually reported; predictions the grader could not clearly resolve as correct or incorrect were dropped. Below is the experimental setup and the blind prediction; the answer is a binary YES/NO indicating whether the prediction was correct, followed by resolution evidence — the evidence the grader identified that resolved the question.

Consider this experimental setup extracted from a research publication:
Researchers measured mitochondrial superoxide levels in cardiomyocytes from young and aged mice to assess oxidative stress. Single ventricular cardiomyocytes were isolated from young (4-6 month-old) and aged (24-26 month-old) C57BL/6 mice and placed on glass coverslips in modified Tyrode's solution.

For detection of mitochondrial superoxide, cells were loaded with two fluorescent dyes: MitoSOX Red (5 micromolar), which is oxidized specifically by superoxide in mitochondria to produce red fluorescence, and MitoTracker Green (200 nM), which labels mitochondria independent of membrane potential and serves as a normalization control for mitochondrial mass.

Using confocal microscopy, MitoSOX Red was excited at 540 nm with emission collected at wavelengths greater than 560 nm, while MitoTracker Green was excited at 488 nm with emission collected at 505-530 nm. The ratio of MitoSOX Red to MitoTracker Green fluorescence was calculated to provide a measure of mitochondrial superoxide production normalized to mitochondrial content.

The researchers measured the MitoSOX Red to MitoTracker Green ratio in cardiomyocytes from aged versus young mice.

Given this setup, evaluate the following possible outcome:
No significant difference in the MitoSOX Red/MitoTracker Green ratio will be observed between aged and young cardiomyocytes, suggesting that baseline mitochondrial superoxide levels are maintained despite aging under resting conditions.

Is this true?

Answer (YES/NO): NO